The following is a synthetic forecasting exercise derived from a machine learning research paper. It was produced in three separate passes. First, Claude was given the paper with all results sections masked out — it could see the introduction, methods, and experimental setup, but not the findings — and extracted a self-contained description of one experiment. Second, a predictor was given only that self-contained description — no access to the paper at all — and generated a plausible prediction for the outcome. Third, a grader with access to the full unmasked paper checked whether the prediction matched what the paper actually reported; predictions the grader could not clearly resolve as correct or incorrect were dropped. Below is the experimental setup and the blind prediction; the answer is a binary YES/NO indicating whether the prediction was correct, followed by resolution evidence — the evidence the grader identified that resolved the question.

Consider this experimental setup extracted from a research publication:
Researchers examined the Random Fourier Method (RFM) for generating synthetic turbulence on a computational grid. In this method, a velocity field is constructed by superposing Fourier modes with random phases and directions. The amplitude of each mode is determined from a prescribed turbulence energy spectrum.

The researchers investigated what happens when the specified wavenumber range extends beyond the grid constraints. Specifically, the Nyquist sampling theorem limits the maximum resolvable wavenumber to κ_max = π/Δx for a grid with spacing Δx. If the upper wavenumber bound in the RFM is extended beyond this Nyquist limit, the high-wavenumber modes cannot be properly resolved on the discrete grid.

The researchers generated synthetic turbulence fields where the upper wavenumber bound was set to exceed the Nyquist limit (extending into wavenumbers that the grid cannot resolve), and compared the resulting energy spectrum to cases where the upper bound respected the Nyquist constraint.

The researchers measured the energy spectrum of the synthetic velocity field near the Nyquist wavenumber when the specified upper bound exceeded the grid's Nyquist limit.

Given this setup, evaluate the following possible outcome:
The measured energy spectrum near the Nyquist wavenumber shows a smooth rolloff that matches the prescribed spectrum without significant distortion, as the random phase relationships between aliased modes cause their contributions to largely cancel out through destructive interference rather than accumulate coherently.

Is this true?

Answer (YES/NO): NO